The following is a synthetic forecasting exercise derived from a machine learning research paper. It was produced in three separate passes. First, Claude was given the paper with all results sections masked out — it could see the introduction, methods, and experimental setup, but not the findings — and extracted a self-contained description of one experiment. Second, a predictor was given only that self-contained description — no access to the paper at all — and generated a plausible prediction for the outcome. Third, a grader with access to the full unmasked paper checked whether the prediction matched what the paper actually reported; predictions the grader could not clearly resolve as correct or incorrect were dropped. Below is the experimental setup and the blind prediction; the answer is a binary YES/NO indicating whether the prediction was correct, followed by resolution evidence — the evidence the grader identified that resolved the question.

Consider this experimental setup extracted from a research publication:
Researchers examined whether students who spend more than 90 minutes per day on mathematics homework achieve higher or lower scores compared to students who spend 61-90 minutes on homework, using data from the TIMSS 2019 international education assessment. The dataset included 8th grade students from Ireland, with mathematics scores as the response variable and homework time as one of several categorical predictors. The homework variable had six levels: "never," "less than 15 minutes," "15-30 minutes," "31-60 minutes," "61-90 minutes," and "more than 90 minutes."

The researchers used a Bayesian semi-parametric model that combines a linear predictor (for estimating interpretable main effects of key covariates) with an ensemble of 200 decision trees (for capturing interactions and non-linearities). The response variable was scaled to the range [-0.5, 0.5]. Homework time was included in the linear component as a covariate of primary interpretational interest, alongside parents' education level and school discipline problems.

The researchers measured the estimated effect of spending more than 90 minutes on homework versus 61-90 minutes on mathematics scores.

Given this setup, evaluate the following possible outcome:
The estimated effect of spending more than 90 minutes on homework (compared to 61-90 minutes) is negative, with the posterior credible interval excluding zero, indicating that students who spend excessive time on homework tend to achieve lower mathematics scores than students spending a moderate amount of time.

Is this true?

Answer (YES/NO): NO